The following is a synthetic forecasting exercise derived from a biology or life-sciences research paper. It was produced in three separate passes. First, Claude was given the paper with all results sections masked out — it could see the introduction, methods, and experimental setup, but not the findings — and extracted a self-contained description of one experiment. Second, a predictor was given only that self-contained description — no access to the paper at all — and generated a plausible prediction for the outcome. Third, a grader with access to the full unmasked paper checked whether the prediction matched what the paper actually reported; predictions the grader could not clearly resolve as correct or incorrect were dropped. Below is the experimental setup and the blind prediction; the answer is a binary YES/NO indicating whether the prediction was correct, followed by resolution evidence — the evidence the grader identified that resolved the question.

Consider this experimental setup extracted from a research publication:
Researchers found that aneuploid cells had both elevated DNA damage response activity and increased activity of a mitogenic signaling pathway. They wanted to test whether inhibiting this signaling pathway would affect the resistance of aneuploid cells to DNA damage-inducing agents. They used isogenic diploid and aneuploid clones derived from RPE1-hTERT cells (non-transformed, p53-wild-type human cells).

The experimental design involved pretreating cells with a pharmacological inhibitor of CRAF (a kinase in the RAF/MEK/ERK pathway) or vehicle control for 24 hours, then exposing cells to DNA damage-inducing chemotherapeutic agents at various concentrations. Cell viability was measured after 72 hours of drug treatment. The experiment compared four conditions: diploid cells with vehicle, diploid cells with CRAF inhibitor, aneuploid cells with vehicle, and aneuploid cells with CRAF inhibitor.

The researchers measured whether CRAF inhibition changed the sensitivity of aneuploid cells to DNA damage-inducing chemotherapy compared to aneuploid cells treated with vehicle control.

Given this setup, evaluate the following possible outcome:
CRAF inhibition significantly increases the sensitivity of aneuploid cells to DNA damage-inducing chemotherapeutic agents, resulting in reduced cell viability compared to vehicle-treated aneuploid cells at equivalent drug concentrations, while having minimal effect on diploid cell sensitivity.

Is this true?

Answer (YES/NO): NO